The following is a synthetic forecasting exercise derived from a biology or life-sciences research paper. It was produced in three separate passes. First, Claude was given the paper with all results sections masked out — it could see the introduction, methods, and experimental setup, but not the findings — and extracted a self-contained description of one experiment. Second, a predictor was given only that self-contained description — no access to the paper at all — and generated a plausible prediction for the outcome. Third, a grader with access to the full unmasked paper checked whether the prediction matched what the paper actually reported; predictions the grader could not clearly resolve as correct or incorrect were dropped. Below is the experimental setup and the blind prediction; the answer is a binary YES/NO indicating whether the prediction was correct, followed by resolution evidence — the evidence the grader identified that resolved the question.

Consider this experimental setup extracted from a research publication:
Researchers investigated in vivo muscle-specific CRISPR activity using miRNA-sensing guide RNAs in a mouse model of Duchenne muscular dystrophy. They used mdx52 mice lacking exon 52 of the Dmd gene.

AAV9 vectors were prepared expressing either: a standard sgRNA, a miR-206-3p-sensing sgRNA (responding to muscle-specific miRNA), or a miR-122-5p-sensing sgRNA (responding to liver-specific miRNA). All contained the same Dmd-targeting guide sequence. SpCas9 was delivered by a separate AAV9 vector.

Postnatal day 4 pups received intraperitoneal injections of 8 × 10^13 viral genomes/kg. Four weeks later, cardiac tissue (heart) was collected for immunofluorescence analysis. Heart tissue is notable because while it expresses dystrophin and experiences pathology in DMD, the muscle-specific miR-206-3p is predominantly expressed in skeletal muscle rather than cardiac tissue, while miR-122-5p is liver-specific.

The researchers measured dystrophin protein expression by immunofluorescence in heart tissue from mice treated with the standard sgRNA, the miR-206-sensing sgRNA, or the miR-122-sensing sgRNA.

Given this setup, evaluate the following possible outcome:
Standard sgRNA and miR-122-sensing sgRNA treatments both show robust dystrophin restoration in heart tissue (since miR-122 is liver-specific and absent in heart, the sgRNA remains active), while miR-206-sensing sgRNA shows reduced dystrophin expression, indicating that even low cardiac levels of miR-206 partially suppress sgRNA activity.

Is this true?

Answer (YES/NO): NO